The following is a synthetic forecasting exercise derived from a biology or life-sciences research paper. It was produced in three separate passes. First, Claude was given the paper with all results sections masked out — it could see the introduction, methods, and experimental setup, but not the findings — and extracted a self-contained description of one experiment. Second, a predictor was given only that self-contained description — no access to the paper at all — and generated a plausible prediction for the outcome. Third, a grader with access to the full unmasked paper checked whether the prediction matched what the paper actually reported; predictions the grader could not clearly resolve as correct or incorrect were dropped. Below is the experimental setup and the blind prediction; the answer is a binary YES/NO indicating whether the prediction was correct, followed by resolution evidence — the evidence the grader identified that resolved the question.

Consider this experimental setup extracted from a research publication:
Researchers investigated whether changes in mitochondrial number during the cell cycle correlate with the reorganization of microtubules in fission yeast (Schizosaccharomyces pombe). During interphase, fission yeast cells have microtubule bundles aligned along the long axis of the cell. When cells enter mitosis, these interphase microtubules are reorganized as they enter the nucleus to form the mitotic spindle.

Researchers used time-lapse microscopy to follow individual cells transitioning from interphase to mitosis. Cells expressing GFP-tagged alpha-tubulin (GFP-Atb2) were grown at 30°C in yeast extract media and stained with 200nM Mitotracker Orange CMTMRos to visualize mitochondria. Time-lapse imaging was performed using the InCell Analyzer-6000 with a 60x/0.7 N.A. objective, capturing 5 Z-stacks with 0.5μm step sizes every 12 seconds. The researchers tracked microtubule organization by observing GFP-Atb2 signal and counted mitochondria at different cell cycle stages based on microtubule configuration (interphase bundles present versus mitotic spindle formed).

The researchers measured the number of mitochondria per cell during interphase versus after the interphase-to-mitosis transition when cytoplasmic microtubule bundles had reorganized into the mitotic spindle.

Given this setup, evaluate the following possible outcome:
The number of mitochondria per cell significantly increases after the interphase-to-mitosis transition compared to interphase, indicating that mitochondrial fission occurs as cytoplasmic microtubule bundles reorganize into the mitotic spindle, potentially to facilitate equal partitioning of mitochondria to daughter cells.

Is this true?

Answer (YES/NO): YES